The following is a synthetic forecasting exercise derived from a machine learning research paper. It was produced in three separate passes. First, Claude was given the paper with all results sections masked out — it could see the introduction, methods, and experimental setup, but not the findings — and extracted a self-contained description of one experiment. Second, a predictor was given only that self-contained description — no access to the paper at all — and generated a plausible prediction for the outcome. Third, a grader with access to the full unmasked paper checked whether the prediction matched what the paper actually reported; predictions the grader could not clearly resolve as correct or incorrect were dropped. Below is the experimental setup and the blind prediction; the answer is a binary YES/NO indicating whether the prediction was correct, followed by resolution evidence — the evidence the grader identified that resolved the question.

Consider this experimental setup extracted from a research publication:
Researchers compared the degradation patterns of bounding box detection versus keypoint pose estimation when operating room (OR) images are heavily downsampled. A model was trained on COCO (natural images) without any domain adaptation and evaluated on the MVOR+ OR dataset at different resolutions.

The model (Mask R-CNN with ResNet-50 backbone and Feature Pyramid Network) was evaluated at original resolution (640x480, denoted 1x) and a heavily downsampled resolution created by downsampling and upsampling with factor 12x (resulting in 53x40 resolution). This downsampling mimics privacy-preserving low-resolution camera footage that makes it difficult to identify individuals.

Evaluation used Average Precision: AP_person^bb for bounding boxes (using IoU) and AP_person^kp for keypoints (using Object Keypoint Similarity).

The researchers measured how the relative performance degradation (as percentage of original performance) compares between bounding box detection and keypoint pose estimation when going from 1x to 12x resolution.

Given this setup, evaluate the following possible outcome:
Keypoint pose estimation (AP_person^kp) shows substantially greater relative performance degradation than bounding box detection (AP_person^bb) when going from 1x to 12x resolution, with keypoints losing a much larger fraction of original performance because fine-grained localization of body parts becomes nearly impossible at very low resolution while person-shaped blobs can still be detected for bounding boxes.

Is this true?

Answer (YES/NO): YES